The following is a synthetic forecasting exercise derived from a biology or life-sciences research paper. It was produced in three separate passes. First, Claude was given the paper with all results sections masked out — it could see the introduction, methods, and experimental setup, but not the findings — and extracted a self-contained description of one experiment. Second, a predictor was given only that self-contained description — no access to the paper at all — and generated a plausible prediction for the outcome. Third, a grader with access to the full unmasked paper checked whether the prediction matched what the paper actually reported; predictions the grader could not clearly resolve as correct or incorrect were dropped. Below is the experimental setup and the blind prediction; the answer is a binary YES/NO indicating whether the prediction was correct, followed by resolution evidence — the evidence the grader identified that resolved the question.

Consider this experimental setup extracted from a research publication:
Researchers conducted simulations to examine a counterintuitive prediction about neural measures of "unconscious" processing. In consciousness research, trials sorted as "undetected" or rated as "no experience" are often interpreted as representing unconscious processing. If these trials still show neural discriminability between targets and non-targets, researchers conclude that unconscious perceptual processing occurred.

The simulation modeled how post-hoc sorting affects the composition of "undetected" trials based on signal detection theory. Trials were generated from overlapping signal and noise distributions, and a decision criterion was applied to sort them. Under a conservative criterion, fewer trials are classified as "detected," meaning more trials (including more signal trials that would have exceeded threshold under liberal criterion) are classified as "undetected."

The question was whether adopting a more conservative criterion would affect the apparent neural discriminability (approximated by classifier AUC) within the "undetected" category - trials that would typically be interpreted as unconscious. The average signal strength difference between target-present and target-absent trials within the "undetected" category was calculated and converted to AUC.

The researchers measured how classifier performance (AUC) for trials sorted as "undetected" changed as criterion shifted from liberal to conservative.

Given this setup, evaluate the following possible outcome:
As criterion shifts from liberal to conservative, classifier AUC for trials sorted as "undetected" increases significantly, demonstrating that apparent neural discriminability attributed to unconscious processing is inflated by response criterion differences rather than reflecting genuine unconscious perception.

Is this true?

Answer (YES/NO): YES